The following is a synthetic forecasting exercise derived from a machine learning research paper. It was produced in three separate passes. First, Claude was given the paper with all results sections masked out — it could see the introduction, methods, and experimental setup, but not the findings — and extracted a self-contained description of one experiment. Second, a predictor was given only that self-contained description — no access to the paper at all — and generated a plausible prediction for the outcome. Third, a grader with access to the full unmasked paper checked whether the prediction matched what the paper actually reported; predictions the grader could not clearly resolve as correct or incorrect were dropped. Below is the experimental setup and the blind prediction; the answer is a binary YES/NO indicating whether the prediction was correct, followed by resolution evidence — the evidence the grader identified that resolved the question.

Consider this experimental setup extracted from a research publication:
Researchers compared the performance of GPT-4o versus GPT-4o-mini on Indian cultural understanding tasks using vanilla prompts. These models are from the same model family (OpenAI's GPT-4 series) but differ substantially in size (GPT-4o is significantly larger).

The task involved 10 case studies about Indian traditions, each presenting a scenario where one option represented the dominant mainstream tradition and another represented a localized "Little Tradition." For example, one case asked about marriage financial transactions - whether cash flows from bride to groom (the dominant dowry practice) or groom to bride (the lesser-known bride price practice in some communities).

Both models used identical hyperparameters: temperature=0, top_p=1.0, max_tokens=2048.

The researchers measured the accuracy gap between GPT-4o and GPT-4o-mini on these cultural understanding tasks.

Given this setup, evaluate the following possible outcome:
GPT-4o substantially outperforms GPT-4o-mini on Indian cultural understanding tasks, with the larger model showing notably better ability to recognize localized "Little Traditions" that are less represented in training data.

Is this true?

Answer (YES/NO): YES